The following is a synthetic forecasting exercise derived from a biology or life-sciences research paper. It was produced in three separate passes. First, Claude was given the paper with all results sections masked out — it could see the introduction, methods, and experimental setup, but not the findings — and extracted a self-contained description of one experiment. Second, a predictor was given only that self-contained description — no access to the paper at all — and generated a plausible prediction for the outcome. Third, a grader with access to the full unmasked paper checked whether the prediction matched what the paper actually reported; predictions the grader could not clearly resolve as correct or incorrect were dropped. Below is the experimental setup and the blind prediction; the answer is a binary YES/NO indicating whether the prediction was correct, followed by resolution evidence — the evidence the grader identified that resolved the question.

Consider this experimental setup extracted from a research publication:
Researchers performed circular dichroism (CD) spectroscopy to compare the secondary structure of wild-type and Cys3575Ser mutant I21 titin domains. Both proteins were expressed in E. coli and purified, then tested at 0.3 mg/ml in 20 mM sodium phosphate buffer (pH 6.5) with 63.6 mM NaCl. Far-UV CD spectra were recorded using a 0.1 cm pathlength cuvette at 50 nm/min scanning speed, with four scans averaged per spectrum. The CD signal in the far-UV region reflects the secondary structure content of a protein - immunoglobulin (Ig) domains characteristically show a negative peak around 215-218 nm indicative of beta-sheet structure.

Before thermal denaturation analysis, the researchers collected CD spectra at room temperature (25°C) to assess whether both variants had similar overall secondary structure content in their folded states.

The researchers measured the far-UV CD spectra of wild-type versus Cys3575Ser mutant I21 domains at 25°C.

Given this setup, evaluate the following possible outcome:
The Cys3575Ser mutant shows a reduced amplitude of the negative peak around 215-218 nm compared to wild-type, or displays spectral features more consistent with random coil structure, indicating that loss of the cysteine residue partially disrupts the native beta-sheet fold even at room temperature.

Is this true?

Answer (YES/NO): NO